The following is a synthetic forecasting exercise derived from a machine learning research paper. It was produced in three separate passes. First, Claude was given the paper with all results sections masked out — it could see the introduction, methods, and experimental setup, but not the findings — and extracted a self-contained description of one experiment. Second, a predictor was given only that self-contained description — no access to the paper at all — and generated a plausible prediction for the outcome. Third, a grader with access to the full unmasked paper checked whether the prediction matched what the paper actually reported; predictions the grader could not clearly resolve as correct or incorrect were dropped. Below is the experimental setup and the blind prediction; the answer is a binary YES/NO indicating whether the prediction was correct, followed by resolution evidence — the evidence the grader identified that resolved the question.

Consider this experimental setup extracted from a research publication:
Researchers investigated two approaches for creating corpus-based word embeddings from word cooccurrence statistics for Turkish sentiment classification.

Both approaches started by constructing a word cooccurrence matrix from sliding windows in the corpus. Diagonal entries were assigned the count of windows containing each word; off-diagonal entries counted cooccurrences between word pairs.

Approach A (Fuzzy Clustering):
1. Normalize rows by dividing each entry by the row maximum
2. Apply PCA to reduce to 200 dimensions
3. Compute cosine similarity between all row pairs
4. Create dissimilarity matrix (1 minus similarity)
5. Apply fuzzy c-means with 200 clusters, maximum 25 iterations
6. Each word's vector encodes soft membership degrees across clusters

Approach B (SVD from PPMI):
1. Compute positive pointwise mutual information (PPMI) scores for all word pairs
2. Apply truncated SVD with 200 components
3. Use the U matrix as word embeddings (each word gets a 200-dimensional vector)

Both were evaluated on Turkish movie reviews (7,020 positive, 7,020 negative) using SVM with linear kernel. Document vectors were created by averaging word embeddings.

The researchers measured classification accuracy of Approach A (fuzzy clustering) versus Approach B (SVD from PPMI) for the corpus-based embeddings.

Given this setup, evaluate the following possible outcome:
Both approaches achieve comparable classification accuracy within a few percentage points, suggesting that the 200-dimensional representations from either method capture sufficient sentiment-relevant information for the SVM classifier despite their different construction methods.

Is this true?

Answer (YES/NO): NO